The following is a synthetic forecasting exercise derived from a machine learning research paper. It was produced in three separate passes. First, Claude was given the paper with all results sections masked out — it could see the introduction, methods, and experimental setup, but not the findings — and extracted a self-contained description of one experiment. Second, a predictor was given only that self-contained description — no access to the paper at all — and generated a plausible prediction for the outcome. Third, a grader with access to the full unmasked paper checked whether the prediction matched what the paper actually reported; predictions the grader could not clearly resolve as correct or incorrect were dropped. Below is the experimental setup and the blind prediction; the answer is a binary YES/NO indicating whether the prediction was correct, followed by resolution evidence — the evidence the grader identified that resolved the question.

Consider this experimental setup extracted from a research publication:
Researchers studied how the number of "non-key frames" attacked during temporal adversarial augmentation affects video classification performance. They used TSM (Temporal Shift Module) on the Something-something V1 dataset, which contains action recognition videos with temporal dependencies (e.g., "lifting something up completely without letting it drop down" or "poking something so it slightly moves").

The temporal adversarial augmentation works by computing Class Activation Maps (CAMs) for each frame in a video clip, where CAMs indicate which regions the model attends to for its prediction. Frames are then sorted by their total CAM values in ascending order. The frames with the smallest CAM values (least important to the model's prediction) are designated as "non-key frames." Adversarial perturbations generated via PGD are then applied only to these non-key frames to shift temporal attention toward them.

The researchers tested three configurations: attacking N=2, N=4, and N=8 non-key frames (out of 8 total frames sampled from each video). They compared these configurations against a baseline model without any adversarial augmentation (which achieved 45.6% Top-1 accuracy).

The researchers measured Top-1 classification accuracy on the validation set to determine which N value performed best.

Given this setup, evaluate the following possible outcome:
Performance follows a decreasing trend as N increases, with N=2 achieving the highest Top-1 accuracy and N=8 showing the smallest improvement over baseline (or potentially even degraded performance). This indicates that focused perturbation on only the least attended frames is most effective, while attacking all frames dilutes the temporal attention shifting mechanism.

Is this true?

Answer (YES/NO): NO